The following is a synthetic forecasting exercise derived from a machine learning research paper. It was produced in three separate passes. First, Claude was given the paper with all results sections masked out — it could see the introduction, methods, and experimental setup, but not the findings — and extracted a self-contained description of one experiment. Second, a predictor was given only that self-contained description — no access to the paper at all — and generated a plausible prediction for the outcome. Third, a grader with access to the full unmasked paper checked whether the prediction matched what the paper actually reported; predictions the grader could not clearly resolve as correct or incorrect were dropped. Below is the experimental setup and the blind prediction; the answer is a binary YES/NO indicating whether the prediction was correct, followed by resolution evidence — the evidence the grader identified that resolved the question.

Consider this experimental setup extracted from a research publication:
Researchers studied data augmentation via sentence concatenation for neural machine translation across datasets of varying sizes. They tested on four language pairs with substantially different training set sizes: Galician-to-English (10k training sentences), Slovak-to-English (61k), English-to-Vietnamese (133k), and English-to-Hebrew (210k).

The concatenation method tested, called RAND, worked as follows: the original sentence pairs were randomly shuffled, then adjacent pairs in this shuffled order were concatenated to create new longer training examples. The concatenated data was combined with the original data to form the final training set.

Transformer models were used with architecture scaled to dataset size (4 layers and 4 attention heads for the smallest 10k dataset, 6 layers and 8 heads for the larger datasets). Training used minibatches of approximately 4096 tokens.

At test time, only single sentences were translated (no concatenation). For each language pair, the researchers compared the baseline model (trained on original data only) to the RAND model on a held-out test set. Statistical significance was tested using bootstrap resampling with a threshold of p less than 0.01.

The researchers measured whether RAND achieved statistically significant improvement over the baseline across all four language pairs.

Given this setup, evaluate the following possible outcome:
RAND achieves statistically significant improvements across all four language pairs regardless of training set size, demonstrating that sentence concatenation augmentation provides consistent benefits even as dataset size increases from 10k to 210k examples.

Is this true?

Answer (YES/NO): NO